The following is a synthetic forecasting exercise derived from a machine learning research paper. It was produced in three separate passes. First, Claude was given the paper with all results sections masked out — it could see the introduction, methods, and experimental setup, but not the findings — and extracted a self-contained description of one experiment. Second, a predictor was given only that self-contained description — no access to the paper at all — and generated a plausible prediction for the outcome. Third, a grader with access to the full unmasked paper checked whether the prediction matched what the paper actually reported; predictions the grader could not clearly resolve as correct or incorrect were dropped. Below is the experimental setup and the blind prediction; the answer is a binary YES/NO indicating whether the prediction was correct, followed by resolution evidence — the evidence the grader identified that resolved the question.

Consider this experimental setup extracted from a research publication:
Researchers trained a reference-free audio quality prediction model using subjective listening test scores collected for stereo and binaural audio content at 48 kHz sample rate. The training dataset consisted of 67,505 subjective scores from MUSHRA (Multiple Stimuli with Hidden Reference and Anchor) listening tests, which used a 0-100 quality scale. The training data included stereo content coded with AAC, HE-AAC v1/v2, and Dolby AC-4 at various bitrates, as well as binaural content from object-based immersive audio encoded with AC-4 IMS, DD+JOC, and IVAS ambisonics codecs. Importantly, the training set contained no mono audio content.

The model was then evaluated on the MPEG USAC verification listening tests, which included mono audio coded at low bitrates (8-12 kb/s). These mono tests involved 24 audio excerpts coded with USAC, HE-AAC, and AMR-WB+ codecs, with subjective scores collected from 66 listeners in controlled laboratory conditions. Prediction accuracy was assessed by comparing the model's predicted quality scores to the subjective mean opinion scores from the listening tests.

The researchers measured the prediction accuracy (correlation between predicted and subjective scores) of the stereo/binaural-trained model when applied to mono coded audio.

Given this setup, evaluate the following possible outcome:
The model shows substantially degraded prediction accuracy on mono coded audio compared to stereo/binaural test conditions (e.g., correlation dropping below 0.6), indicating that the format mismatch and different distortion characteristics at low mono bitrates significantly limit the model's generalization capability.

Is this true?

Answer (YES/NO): NO